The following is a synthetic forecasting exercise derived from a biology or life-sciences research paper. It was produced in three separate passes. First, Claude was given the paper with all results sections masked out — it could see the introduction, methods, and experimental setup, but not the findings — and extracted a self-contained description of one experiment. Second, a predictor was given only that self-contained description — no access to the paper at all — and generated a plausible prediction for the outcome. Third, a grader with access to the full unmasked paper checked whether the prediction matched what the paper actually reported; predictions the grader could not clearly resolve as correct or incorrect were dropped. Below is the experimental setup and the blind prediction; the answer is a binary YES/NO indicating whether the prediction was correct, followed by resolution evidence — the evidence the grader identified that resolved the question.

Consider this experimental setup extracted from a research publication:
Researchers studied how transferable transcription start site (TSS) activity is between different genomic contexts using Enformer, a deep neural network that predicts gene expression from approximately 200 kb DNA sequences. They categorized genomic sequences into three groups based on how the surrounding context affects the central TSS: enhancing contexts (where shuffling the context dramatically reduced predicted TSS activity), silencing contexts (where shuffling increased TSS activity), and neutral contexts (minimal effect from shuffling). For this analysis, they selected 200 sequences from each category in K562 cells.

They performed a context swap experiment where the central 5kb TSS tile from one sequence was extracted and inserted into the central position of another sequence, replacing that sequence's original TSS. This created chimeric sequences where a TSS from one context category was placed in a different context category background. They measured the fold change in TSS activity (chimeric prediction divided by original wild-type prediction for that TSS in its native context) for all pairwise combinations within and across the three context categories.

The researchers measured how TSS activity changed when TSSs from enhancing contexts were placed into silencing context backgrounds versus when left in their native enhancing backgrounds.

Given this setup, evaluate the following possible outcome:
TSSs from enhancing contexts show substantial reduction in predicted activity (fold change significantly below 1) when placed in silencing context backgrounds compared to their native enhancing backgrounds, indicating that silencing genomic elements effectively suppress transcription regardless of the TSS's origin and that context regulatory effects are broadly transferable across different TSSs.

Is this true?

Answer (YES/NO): YES